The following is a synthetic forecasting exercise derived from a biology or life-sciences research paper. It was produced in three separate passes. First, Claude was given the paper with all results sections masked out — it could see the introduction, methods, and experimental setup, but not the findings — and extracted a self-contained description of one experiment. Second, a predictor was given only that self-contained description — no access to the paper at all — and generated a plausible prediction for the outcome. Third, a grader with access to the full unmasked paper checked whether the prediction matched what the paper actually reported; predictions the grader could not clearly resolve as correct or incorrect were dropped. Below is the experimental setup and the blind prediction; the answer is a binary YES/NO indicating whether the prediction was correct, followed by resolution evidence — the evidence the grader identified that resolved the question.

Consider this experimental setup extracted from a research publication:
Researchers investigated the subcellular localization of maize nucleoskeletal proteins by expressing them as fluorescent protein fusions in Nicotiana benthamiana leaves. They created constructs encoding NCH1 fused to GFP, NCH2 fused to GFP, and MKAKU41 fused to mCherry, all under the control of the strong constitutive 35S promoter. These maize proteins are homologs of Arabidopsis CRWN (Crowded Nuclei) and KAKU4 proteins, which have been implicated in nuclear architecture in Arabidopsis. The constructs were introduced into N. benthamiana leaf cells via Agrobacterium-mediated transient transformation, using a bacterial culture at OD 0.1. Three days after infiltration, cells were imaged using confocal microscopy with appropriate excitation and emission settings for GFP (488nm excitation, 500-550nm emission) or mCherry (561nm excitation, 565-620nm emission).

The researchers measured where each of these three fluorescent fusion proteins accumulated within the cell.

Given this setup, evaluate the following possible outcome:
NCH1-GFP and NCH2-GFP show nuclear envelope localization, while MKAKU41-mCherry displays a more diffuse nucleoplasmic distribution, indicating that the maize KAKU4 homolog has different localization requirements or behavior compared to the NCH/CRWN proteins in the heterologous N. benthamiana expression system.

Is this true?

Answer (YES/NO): NO